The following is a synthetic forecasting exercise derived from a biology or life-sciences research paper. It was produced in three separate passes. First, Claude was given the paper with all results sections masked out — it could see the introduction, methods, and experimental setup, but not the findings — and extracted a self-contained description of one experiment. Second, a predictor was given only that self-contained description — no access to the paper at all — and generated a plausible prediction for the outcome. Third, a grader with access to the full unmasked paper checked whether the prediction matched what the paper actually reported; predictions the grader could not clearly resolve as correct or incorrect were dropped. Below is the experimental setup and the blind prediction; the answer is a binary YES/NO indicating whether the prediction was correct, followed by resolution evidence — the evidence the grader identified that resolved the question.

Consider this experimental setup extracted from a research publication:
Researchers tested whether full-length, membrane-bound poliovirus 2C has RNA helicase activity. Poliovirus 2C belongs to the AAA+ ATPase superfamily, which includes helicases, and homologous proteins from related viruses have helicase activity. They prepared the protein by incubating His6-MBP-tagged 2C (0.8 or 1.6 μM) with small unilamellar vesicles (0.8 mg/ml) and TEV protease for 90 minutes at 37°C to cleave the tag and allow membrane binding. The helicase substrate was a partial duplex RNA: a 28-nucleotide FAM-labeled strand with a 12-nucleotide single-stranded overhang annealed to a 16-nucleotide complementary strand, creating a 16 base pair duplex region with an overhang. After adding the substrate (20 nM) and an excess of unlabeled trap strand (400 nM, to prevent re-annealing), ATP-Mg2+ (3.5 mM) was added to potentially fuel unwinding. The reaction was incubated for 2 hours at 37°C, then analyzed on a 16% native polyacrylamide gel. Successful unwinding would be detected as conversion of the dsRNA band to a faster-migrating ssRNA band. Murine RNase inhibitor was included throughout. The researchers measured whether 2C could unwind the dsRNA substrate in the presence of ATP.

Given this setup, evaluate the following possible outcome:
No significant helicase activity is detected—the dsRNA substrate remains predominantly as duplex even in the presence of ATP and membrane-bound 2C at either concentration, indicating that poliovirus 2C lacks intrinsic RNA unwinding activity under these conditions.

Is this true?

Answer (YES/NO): YES